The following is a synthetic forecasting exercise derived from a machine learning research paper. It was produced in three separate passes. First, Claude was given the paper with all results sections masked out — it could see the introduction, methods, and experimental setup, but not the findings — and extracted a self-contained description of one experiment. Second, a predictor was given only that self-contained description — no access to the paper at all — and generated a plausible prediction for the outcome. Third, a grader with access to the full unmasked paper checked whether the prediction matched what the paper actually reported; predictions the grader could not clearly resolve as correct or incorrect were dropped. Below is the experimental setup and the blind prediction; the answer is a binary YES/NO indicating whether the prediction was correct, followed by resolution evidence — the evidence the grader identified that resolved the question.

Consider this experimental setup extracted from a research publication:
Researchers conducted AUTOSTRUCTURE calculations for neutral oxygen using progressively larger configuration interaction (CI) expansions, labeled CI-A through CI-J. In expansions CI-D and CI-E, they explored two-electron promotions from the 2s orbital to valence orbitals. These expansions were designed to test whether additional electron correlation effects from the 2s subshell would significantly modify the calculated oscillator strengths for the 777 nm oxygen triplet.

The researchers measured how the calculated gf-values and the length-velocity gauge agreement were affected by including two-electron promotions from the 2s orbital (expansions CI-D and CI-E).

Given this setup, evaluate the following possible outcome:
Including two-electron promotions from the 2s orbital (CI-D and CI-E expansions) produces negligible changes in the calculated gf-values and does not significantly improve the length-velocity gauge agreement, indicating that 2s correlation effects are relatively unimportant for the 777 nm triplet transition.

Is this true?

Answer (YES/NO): YES